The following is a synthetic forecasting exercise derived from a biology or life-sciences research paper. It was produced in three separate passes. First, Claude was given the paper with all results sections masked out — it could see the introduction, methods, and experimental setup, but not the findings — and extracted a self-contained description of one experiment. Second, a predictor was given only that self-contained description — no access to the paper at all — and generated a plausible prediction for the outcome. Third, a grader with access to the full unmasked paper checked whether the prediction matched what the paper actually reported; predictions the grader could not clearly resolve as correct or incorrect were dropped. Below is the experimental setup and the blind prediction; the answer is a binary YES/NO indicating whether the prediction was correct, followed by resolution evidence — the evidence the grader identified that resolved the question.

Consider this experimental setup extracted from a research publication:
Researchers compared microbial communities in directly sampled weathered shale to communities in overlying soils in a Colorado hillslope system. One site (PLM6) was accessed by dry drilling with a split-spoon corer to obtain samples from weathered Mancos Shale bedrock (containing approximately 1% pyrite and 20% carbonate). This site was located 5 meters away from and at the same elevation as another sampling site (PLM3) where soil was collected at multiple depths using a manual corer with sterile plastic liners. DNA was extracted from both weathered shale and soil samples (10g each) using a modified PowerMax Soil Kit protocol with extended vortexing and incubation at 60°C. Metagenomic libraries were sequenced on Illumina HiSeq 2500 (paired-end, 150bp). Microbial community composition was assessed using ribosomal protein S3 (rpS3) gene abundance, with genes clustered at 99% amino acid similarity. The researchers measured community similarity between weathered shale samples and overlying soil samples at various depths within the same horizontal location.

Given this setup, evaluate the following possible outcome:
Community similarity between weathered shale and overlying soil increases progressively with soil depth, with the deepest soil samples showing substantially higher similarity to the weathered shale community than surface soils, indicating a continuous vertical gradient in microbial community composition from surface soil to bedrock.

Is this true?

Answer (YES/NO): YES